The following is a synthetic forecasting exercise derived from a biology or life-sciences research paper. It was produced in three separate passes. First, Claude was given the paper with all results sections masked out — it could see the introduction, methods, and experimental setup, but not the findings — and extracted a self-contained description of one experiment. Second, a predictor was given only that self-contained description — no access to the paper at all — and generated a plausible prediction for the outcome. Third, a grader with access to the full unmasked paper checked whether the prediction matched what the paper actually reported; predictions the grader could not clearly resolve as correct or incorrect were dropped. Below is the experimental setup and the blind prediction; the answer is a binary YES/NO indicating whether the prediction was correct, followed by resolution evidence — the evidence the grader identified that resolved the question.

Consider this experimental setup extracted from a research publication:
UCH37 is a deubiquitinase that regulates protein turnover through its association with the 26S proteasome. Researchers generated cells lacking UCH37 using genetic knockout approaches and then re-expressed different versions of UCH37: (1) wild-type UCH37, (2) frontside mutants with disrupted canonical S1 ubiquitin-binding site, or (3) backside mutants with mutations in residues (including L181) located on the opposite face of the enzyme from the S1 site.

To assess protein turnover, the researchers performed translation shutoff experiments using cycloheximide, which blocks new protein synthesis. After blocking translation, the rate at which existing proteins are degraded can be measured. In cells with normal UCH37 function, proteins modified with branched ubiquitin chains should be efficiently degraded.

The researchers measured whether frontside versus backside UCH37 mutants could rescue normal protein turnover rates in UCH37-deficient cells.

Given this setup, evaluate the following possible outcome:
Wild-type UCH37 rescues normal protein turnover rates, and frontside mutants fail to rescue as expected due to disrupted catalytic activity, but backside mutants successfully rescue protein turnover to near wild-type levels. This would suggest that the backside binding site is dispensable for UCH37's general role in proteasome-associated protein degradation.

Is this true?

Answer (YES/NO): NO